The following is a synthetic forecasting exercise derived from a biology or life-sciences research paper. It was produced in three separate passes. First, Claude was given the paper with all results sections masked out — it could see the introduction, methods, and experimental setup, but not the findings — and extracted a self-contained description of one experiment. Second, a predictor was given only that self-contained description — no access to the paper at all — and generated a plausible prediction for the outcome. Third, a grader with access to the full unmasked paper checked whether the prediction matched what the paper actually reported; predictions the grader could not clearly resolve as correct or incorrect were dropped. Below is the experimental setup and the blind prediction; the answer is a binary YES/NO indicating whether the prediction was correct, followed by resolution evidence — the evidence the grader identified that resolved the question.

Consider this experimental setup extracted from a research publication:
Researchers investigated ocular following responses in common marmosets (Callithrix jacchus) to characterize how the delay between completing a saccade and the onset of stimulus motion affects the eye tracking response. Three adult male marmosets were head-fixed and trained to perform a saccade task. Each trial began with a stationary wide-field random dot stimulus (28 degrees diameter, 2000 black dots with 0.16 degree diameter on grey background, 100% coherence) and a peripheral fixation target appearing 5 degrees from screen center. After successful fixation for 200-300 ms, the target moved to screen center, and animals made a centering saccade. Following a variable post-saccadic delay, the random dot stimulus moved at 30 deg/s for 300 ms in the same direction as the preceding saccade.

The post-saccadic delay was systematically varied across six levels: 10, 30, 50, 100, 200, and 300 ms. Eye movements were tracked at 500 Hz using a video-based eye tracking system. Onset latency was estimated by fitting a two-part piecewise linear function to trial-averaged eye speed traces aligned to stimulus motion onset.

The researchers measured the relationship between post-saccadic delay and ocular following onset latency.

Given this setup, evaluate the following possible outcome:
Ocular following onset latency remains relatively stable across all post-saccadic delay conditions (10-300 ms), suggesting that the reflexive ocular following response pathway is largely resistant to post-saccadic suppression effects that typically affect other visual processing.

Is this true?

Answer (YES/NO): NO